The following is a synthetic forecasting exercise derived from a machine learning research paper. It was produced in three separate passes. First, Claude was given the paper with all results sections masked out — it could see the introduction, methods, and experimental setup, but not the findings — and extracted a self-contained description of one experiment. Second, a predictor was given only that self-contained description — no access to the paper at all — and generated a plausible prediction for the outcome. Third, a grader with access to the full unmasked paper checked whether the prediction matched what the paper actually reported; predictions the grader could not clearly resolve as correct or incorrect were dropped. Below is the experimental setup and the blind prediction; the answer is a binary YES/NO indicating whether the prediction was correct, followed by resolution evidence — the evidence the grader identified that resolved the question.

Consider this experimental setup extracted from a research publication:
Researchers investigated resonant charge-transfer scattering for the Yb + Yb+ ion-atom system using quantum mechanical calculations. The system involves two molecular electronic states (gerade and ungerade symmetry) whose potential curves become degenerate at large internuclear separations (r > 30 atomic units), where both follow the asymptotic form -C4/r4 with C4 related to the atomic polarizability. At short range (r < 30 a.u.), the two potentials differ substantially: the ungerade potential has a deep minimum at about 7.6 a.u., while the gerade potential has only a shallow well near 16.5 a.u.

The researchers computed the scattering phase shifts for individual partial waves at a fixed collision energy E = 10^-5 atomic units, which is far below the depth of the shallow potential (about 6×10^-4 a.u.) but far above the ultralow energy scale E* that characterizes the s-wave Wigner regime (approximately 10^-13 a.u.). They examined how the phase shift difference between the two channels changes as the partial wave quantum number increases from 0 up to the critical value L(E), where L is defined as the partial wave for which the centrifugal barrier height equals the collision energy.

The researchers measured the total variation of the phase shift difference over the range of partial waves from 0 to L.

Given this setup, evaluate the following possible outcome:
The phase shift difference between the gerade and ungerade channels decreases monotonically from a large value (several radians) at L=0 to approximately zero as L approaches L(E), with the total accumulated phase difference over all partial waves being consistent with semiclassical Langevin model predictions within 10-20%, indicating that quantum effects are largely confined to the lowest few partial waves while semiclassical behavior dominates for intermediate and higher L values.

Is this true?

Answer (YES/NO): NO